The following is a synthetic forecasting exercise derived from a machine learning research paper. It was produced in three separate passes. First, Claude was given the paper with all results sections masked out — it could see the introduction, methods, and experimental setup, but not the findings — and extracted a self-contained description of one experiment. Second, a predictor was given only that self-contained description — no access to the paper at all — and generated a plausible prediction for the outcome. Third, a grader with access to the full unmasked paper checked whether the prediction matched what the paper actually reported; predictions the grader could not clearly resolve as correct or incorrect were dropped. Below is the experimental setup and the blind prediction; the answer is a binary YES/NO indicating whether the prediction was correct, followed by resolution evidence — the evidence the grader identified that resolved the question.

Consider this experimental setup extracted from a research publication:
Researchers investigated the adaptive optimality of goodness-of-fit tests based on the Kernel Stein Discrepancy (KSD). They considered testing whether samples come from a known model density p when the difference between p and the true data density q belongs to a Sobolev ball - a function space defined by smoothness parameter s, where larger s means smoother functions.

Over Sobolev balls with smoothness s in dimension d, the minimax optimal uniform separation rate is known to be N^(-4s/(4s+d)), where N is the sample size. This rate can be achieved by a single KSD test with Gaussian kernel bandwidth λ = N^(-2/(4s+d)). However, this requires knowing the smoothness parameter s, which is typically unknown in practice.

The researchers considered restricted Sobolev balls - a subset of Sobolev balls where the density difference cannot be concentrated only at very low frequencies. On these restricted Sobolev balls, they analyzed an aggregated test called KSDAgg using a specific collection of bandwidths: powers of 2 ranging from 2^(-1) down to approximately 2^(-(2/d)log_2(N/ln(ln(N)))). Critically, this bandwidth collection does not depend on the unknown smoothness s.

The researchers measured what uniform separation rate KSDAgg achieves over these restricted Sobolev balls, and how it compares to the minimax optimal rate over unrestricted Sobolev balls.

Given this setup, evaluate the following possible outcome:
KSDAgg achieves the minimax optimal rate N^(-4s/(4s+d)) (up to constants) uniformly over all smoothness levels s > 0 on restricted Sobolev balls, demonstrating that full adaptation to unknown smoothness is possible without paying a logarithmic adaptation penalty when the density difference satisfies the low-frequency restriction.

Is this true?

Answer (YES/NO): NO